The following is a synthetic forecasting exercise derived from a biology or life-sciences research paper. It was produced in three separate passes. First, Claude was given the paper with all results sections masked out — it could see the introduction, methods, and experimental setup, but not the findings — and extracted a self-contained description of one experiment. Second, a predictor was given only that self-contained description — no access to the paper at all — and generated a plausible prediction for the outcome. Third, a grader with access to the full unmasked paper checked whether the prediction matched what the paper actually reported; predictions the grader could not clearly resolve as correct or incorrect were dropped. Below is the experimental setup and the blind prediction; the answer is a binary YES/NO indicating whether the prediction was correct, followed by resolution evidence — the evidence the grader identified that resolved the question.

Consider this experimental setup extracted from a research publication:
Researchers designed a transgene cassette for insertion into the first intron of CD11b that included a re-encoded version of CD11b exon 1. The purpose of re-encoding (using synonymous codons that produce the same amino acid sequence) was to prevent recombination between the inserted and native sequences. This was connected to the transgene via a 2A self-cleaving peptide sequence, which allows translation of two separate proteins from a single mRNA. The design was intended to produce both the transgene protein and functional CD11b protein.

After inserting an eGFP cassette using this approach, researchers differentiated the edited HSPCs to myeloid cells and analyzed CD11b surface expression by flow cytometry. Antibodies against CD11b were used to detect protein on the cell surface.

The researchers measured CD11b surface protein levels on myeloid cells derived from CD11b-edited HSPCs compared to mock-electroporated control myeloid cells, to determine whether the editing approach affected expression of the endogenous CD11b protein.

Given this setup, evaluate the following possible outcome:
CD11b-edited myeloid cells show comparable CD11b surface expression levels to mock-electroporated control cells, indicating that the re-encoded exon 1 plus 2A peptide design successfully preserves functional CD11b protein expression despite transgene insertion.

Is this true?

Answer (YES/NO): YES